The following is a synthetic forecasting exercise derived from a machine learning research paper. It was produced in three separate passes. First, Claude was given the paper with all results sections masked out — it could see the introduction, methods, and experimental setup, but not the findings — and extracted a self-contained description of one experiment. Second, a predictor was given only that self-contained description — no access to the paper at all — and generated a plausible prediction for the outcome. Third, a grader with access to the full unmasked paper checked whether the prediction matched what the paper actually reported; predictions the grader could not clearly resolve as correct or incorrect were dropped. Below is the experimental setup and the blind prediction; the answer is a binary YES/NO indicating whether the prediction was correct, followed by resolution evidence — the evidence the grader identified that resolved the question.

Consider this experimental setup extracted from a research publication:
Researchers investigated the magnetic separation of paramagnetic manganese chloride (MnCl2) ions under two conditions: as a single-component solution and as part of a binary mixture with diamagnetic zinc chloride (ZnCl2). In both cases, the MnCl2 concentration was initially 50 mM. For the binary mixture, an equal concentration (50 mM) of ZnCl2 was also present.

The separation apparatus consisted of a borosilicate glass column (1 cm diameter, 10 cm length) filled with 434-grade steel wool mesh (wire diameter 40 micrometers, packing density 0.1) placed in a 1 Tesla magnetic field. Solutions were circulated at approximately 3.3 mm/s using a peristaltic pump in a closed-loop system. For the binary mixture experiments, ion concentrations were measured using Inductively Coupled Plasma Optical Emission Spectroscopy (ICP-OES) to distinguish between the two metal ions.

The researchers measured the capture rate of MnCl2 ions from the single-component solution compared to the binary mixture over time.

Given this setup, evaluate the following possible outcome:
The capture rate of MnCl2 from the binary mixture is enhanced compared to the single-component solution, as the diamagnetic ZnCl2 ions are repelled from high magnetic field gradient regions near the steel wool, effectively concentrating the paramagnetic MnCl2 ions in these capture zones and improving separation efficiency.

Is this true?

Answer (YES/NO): NO